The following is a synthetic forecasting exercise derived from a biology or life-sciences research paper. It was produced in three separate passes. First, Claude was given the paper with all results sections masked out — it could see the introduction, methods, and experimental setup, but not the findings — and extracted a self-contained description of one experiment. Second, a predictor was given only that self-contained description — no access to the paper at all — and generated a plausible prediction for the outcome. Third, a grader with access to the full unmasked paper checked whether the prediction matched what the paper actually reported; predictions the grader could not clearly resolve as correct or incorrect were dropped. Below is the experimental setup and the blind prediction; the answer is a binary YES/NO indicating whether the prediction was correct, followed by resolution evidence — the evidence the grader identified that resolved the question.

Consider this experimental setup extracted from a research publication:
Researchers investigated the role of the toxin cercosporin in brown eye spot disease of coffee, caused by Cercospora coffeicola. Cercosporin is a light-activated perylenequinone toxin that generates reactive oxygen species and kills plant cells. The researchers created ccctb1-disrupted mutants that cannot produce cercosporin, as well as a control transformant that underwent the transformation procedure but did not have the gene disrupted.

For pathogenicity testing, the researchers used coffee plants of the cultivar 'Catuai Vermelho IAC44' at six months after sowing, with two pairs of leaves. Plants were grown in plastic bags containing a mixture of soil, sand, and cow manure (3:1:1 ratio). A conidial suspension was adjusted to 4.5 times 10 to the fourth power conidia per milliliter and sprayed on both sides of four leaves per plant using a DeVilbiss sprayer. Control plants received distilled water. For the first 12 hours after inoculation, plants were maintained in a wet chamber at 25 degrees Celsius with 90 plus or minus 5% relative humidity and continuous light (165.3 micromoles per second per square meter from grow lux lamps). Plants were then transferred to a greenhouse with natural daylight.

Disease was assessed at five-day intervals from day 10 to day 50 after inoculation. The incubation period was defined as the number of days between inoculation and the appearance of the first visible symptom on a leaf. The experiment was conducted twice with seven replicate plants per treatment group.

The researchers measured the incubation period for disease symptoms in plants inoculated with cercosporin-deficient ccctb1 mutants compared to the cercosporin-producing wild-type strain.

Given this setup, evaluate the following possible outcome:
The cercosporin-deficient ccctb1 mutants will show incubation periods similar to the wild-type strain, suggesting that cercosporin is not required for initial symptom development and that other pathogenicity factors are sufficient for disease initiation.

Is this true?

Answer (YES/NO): NO